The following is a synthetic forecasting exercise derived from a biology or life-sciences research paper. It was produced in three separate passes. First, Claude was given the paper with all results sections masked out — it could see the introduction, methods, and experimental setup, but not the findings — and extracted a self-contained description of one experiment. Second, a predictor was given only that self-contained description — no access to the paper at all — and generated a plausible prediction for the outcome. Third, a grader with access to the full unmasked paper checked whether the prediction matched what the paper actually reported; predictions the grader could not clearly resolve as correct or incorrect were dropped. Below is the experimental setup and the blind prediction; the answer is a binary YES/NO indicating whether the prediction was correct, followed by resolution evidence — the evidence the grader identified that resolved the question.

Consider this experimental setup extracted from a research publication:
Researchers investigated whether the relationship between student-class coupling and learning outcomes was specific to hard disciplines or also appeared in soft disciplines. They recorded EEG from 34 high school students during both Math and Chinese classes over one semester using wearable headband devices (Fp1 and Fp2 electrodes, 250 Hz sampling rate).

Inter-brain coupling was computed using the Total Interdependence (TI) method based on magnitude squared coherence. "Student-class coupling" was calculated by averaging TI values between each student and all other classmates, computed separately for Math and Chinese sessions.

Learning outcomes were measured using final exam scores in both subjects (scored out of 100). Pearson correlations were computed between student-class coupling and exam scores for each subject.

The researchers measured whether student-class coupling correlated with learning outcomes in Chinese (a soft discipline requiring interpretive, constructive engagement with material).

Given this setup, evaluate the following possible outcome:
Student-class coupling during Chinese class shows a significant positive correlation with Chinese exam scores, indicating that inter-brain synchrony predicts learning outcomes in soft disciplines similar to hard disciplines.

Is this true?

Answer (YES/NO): NO